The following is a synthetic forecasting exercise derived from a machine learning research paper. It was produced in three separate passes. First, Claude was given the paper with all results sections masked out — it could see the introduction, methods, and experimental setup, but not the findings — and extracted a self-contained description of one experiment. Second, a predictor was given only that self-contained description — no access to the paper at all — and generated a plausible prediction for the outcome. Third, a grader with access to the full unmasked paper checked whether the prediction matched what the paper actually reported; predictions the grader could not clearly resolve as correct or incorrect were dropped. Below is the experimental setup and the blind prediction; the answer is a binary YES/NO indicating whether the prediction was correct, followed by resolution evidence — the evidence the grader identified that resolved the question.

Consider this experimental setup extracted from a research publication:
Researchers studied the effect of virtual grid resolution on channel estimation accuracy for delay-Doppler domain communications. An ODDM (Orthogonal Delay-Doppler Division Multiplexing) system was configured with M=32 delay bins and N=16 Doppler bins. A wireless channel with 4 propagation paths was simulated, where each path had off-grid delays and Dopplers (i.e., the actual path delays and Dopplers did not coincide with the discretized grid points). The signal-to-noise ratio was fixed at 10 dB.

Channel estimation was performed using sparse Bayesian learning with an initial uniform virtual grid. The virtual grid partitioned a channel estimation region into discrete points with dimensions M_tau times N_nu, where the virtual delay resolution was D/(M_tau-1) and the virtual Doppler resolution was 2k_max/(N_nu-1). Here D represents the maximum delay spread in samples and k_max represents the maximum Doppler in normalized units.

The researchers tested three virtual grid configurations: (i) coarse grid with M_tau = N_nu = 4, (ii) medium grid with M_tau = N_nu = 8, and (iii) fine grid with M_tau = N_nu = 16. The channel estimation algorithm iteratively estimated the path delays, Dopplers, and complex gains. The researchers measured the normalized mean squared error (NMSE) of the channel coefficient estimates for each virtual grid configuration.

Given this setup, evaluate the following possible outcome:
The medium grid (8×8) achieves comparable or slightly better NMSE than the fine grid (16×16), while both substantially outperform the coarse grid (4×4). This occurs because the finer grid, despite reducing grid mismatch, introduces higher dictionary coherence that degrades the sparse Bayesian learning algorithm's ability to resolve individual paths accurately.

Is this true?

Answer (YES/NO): NO